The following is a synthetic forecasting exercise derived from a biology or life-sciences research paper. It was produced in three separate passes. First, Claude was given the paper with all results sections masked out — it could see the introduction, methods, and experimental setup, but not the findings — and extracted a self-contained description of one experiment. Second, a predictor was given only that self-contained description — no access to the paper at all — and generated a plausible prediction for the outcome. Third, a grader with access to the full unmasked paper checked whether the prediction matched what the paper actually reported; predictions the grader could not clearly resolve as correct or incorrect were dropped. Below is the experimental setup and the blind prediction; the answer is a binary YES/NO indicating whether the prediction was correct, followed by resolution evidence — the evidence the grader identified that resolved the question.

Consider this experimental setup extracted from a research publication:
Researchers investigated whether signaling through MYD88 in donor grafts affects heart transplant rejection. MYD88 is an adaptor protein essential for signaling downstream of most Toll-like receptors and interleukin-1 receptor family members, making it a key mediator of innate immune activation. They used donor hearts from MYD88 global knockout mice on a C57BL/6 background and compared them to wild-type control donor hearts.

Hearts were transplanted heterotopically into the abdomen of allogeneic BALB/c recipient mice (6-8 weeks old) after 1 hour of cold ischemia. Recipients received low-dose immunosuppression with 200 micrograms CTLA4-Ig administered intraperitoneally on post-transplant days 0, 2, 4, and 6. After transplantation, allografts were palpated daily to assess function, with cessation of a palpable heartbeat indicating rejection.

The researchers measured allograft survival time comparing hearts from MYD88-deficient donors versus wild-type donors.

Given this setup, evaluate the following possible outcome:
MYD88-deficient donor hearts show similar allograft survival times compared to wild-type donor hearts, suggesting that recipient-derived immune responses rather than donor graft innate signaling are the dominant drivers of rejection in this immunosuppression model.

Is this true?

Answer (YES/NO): NO